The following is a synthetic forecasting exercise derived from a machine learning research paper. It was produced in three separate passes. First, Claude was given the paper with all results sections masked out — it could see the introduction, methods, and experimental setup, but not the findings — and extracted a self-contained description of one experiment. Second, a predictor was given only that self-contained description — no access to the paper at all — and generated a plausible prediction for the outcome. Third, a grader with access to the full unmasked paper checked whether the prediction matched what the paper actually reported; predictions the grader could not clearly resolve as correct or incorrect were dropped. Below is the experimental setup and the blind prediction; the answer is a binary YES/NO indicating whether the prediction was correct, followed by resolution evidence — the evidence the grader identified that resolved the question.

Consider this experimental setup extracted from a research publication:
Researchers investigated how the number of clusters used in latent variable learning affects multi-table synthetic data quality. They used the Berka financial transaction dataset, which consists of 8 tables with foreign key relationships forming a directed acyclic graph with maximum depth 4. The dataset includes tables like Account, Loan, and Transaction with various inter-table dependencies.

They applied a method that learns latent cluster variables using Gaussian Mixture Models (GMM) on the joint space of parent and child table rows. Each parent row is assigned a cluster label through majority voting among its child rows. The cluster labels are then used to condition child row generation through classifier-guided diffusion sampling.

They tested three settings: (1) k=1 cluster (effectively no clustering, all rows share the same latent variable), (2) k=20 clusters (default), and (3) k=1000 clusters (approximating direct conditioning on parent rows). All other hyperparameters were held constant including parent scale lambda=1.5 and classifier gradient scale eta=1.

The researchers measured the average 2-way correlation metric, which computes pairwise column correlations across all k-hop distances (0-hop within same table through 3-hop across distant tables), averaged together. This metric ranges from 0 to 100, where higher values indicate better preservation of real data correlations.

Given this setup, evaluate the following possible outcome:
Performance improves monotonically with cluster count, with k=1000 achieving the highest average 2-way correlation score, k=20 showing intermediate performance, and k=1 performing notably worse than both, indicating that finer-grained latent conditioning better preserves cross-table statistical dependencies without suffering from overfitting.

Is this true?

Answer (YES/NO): NO